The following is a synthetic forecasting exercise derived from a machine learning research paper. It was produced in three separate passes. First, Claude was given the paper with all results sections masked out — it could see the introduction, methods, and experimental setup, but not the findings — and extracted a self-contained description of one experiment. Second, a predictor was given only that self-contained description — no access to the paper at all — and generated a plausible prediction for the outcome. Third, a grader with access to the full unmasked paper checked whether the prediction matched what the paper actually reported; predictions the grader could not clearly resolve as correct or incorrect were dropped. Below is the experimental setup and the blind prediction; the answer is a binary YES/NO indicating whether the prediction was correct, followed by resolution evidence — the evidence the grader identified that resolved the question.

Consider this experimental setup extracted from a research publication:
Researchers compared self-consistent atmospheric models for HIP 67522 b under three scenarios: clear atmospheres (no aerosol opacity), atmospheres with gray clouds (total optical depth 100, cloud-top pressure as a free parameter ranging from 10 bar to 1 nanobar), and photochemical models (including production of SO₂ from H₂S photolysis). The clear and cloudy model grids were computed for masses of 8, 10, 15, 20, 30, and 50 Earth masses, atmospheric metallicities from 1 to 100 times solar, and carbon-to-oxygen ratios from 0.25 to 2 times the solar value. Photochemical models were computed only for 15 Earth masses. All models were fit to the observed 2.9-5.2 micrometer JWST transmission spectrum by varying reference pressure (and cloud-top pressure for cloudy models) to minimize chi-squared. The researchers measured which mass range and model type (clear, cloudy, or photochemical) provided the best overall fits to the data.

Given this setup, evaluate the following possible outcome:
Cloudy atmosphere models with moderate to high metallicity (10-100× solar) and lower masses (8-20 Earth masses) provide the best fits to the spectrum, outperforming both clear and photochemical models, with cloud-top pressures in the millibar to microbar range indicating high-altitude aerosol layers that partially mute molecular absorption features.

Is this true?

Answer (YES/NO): YES